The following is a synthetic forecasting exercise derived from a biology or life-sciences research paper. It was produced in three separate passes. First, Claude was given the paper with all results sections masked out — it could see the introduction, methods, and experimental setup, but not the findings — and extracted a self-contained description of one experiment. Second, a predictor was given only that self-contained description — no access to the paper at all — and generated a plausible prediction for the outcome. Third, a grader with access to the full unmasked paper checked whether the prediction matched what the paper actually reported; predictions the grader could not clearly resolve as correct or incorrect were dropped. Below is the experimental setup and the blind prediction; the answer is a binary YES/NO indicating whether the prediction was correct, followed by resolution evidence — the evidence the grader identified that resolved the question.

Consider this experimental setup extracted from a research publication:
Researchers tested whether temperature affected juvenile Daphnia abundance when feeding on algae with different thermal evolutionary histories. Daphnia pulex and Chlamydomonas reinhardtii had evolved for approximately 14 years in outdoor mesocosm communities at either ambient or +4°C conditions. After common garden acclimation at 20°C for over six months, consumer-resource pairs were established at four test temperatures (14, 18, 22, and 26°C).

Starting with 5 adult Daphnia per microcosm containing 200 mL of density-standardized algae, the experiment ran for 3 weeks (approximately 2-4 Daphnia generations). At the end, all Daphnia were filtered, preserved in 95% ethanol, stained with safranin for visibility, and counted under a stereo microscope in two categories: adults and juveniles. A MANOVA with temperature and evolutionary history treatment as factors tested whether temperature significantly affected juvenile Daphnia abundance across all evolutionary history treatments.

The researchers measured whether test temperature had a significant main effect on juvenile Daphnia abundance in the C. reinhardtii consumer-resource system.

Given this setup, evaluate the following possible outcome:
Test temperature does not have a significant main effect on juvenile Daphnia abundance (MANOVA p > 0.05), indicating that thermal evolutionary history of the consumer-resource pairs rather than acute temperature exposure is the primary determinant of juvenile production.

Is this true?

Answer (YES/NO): NO